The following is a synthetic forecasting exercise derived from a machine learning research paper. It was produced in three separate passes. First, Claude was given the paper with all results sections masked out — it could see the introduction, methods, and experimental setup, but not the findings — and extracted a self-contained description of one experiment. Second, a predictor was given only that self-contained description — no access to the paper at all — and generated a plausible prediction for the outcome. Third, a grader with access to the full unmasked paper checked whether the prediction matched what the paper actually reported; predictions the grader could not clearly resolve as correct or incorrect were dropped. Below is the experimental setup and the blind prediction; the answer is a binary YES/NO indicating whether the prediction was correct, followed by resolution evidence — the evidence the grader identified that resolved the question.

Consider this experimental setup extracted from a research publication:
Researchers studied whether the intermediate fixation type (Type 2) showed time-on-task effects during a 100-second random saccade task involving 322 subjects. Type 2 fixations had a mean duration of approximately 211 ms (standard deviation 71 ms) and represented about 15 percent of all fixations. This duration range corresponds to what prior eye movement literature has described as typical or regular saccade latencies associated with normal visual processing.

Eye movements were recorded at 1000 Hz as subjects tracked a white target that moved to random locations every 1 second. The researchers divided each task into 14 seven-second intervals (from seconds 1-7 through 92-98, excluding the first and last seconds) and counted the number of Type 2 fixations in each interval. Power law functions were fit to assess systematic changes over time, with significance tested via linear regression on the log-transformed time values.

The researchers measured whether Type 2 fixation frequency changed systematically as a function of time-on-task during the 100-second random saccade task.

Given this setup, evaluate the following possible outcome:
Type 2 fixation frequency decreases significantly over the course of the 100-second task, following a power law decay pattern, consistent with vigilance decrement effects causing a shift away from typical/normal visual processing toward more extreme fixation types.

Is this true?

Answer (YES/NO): NO